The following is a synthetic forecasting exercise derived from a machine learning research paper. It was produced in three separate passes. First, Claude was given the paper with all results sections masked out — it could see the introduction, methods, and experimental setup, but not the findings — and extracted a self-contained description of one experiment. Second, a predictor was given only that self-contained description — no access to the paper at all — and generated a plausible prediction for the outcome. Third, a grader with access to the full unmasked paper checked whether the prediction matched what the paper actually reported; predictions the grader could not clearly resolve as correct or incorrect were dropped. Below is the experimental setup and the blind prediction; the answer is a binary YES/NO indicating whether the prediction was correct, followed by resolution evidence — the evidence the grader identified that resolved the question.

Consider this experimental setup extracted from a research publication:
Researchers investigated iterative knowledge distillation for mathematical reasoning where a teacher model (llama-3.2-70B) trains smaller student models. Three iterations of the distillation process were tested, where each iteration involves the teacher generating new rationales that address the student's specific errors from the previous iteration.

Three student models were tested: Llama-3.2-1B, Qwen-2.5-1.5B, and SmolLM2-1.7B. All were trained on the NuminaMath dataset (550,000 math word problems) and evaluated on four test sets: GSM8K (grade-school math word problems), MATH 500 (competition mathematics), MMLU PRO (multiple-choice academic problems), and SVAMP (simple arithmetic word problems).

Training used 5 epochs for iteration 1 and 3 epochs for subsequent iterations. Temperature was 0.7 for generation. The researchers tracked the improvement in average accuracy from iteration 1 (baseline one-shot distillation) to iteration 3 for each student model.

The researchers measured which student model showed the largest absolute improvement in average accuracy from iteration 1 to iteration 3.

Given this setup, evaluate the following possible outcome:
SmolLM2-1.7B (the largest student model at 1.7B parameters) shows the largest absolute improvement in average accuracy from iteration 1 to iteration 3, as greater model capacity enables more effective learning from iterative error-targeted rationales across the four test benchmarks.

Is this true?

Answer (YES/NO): NO